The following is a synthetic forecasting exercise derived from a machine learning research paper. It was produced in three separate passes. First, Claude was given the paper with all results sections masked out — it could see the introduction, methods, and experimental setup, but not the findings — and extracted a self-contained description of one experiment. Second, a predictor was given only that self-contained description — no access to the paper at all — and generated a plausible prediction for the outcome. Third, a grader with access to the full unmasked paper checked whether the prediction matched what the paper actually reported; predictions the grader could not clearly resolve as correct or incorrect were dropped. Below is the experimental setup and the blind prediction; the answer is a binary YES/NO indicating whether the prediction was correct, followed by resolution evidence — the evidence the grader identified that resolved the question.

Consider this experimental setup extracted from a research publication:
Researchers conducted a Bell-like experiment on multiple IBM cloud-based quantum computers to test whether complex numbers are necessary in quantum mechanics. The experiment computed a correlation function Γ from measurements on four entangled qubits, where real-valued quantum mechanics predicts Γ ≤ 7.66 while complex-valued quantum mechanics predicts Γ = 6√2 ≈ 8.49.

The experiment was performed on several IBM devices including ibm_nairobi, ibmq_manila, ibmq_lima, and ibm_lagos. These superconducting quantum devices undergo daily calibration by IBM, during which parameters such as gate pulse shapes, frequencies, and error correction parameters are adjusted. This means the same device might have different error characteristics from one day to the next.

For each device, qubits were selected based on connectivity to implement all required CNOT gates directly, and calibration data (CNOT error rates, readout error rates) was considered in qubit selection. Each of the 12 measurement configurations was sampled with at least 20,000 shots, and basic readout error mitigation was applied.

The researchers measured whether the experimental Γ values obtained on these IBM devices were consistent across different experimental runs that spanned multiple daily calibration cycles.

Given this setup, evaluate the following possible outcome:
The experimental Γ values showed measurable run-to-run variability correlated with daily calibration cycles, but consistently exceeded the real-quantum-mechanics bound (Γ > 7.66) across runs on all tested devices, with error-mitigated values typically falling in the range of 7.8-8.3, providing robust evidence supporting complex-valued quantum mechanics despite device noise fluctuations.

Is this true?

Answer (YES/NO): NO